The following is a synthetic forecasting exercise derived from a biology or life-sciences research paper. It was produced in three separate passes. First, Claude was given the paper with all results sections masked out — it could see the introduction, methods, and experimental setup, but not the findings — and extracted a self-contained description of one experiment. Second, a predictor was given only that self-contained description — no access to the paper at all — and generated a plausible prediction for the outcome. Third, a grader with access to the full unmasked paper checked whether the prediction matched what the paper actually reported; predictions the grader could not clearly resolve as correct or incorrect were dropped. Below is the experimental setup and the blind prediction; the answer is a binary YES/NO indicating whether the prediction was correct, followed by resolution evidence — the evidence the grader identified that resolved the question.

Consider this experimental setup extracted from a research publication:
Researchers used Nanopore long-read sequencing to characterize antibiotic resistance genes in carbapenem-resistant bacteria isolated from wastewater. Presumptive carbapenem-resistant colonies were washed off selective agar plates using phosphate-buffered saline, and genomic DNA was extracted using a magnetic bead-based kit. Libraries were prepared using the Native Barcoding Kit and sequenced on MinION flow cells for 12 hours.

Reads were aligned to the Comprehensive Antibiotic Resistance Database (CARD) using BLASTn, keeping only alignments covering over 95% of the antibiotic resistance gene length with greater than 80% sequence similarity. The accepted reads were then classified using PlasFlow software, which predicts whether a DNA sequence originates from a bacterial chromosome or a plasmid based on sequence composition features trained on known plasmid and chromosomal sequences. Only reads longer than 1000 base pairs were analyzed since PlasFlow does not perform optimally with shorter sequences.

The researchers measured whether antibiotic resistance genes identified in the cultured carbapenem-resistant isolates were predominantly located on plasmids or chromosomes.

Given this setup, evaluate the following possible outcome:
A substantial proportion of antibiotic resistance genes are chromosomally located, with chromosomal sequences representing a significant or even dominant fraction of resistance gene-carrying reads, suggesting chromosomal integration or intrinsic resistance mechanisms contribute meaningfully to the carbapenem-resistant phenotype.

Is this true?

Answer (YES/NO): NO